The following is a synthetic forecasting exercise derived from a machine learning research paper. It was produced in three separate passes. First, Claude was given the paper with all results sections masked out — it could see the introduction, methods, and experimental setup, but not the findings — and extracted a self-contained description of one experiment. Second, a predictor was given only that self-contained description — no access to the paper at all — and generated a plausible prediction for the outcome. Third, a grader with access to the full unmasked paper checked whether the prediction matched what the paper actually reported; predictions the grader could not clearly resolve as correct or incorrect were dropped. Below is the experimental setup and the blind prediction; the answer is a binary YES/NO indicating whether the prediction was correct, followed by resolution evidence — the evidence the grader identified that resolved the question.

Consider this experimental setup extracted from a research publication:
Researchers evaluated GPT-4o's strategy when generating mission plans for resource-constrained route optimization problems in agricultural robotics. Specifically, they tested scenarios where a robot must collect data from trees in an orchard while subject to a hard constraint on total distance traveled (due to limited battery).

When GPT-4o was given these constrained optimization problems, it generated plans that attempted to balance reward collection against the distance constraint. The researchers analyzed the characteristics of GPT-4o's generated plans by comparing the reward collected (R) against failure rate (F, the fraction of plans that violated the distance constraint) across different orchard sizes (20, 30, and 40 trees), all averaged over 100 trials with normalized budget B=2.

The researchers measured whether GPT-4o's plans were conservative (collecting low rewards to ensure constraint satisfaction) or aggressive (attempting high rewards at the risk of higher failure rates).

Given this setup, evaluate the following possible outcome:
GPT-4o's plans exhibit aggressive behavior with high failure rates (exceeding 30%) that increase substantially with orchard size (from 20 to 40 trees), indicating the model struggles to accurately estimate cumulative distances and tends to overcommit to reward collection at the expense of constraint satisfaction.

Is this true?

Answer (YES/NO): NO